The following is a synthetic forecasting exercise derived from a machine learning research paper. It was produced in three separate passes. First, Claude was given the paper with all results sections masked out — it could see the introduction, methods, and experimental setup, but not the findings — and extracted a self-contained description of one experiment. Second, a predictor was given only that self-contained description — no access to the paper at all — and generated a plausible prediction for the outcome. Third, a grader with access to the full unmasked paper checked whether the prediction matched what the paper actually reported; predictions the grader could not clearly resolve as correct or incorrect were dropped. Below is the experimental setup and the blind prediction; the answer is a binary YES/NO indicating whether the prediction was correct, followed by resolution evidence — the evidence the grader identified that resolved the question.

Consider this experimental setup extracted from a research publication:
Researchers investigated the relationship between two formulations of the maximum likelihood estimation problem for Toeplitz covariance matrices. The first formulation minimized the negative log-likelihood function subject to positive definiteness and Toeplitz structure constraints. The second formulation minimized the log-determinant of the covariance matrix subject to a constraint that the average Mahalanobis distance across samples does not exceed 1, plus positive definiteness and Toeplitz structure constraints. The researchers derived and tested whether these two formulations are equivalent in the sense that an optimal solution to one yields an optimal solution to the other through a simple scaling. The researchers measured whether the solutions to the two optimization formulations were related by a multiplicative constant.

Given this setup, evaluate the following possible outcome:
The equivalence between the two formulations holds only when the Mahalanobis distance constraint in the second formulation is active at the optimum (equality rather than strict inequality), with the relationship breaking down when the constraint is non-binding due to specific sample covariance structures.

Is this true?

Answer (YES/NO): NO